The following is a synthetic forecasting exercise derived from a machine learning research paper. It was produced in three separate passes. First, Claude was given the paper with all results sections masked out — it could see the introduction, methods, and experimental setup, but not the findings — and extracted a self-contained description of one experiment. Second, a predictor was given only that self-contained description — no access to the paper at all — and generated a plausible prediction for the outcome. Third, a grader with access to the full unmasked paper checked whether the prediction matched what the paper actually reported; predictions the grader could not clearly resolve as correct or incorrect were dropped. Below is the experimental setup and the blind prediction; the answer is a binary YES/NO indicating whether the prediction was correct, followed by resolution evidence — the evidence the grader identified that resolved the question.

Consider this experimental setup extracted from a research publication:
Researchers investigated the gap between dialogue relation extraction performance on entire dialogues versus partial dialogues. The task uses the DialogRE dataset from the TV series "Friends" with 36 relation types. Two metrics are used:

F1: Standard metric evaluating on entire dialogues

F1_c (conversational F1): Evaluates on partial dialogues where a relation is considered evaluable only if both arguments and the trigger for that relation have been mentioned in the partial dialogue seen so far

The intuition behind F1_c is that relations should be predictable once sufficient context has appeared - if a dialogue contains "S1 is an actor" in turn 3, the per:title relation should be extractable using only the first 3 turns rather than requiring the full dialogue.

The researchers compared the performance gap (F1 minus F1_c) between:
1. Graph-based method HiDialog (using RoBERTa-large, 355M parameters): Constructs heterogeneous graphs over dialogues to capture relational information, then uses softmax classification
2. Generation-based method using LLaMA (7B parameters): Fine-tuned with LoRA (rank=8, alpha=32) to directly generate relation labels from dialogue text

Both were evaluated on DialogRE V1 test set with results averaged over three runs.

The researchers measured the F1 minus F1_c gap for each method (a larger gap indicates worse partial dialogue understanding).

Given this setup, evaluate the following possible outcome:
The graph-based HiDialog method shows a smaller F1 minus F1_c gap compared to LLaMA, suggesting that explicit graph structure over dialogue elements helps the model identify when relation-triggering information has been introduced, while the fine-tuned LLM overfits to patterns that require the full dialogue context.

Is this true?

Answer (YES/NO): NO